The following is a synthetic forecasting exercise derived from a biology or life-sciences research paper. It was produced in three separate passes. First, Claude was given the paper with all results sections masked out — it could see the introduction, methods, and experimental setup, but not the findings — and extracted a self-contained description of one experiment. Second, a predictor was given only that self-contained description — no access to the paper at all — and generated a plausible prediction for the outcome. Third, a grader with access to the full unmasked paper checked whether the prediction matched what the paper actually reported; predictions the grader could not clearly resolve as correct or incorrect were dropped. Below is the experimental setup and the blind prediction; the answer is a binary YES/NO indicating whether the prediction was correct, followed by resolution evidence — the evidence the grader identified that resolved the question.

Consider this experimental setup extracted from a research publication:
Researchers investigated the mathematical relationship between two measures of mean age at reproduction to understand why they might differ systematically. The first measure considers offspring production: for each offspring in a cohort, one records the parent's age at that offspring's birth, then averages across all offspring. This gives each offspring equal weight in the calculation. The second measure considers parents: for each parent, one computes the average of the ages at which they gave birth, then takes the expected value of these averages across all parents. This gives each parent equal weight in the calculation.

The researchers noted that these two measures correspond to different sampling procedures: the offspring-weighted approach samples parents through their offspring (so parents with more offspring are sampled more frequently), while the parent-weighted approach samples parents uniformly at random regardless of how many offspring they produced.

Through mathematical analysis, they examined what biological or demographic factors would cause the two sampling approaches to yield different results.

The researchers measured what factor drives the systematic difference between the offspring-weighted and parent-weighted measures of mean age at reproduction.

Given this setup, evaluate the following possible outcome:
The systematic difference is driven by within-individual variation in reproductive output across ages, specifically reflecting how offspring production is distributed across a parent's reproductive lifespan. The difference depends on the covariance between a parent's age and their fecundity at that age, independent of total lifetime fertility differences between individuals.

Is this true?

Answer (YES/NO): NO